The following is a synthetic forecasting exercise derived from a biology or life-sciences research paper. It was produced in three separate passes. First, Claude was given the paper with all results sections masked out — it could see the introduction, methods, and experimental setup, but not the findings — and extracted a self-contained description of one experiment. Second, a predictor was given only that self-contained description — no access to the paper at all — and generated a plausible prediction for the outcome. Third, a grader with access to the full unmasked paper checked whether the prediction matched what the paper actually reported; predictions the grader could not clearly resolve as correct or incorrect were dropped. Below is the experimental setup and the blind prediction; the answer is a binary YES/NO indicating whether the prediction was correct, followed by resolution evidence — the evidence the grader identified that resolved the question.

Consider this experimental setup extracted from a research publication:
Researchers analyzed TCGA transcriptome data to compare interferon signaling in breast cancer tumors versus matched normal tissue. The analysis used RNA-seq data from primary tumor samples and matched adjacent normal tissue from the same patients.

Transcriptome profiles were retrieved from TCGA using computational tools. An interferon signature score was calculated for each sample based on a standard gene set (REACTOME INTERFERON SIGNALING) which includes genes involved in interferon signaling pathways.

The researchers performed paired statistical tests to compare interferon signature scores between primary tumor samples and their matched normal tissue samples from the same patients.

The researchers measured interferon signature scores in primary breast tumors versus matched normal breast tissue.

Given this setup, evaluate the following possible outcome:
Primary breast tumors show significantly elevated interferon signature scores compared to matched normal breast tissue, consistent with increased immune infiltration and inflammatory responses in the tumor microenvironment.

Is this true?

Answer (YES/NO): NO